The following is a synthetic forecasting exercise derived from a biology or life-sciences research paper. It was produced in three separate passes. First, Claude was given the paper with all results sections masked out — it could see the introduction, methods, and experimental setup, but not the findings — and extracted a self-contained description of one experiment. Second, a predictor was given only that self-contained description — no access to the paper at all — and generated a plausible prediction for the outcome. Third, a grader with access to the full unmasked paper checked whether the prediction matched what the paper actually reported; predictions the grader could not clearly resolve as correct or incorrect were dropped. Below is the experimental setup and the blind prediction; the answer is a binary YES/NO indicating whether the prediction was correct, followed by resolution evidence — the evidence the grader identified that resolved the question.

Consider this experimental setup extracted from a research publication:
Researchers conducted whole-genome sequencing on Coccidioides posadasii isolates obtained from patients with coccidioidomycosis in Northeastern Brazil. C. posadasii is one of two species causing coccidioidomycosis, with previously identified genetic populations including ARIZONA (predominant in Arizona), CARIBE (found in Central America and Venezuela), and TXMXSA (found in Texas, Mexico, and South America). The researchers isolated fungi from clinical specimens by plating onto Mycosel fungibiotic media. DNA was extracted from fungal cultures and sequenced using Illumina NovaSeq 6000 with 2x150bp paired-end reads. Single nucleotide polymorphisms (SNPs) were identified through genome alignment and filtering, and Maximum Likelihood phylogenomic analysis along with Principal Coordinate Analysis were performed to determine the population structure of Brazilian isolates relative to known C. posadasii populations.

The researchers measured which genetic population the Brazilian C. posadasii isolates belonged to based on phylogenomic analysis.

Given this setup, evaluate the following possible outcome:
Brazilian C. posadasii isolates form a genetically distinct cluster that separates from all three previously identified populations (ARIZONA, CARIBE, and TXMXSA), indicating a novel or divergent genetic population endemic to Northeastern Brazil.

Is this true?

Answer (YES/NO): NO